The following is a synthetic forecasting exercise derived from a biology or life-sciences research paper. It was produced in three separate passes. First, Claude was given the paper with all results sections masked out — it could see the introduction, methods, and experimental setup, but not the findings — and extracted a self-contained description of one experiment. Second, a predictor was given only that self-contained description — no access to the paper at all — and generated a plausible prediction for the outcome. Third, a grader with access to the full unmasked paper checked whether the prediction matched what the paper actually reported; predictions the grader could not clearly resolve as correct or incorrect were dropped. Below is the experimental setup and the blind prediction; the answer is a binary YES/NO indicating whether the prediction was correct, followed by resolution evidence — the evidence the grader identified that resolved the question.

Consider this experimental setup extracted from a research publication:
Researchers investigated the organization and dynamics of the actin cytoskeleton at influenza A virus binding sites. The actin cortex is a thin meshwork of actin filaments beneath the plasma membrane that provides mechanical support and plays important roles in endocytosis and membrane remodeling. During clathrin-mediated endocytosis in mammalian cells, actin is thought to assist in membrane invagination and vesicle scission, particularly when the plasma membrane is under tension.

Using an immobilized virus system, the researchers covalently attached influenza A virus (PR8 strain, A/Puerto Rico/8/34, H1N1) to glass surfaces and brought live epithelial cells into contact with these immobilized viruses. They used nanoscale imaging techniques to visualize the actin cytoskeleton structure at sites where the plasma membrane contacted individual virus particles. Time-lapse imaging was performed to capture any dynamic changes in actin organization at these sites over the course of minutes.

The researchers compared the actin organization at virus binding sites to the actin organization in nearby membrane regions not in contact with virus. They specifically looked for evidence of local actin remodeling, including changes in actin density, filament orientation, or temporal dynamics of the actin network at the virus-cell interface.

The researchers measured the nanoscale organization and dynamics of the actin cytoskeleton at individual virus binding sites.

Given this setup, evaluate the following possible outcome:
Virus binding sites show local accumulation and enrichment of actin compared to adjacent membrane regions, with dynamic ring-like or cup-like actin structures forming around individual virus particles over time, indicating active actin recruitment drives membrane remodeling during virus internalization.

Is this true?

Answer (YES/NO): NO